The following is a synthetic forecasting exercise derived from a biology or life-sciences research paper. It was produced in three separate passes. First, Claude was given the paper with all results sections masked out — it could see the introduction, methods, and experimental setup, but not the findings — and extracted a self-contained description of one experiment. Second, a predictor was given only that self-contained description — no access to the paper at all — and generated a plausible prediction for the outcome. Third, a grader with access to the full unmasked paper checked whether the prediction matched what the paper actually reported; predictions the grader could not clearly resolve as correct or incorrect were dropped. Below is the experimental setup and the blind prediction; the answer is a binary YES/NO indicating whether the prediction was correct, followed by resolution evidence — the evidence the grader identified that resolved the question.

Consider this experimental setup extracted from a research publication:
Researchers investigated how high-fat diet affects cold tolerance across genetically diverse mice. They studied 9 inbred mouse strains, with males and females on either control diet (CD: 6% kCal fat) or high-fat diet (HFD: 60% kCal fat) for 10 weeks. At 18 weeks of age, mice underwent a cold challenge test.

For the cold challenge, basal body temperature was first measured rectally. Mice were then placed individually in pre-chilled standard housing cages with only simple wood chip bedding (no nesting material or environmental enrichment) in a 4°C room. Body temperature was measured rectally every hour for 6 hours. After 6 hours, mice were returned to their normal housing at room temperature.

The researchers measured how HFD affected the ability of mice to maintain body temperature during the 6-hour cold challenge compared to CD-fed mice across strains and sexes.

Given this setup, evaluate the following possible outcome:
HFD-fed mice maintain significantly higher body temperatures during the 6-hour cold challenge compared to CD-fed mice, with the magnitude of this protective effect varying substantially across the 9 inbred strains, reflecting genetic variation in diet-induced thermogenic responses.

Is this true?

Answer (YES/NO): NO